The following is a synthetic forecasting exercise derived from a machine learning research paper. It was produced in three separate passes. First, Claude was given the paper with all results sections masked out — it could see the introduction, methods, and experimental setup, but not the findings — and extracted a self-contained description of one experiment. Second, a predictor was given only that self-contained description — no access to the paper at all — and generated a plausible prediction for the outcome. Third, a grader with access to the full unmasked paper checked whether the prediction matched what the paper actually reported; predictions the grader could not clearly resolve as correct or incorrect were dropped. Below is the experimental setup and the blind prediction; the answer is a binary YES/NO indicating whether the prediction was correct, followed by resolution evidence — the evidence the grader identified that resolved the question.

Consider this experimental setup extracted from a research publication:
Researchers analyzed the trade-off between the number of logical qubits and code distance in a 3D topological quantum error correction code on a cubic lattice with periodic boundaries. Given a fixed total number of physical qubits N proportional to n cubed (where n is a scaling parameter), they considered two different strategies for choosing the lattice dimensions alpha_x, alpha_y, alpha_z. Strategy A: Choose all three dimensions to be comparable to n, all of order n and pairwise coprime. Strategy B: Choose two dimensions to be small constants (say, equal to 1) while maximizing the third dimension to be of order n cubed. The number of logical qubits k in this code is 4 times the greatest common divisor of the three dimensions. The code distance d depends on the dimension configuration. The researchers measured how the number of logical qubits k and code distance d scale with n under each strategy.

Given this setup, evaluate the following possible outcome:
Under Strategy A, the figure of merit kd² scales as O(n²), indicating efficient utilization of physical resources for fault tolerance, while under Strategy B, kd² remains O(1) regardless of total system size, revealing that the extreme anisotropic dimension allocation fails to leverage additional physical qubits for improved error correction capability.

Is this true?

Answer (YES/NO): NO